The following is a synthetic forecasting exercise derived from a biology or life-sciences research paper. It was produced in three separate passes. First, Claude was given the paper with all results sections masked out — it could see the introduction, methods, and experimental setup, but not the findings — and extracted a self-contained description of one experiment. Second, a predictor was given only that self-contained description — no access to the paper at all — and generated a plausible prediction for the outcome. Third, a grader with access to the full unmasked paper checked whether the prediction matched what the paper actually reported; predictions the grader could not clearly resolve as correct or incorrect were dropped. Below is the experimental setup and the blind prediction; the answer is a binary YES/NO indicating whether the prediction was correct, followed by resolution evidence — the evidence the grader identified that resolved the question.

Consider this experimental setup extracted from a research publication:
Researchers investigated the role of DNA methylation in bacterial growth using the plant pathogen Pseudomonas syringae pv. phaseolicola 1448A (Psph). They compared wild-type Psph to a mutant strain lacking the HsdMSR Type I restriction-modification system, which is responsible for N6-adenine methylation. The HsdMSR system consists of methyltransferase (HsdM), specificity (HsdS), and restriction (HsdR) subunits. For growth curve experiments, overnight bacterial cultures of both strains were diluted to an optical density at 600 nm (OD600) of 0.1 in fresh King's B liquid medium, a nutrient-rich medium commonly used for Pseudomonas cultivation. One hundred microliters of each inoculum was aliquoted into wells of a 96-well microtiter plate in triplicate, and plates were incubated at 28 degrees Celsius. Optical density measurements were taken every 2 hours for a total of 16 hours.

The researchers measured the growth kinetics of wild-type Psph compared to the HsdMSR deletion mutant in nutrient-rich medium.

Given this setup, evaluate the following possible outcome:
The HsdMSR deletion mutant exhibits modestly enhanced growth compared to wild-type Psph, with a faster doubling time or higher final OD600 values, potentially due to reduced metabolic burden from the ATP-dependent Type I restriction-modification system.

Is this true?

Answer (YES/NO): NO